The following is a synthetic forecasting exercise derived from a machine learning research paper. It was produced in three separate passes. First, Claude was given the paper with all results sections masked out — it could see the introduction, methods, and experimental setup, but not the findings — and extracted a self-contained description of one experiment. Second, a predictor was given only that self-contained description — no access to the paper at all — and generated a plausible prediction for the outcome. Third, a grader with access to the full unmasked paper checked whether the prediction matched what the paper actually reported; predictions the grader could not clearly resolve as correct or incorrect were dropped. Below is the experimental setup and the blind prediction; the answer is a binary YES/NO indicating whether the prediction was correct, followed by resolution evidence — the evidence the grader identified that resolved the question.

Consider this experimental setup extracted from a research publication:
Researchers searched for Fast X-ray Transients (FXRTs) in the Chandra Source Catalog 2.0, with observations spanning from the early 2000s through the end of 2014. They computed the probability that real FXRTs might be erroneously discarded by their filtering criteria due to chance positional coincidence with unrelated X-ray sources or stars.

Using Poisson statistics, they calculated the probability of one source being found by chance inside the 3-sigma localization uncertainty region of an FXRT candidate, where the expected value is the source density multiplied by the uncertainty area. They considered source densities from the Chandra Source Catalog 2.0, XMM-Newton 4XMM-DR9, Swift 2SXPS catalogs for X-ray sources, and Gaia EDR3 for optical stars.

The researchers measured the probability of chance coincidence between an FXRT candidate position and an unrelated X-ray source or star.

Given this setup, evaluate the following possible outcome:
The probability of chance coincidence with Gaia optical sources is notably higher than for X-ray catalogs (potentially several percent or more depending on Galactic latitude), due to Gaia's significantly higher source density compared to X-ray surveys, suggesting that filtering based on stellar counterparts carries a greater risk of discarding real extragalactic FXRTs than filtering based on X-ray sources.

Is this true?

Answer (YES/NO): NO